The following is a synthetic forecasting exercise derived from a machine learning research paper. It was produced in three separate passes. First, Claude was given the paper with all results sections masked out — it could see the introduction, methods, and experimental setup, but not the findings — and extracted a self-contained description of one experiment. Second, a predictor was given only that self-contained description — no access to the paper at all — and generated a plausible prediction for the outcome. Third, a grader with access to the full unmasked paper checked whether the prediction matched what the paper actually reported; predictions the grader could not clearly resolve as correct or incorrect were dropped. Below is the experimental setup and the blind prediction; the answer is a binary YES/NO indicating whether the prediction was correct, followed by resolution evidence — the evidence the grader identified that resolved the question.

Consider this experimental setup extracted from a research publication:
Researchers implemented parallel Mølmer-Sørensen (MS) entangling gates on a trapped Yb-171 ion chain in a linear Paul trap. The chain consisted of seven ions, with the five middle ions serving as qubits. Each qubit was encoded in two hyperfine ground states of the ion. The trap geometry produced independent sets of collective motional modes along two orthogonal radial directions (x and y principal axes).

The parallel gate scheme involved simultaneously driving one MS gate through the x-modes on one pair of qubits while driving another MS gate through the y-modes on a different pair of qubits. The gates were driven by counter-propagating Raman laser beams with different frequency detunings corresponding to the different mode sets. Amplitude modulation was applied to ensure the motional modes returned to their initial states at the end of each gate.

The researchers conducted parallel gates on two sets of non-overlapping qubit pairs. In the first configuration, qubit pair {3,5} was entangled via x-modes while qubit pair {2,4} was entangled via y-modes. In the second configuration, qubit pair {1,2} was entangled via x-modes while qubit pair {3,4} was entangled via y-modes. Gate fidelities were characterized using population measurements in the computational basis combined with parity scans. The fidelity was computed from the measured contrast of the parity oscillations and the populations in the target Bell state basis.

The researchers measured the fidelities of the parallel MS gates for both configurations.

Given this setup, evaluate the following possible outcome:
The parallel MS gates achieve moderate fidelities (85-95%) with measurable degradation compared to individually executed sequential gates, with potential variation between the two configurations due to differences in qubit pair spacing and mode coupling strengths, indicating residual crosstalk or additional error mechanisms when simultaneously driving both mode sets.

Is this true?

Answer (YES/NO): NO